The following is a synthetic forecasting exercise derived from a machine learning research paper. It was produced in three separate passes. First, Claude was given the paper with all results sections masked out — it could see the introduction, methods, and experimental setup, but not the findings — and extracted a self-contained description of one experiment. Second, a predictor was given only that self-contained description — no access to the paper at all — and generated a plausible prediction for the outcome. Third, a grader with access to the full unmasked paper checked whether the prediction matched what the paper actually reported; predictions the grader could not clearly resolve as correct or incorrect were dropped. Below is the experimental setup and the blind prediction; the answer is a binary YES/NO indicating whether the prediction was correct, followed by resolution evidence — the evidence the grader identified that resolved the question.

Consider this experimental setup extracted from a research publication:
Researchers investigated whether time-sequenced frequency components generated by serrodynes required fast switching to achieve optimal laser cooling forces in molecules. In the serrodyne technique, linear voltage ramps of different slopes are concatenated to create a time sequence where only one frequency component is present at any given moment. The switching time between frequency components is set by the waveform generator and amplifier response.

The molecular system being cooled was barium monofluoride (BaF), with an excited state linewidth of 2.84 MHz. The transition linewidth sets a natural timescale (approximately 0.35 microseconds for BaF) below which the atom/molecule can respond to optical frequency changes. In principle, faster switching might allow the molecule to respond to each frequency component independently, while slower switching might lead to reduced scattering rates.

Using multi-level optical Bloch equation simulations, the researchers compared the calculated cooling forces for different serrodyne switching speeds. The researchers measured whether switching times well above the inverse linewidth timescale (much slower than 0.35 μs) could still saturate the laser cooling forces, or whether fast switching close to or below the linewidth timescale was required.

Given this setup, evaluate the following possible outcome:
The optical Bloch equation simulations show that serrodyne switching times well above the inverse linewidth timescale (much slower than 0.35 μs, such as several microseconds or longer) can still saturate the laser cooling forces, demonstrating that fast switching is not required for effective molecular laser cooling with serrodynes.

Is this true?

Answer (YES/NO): YES